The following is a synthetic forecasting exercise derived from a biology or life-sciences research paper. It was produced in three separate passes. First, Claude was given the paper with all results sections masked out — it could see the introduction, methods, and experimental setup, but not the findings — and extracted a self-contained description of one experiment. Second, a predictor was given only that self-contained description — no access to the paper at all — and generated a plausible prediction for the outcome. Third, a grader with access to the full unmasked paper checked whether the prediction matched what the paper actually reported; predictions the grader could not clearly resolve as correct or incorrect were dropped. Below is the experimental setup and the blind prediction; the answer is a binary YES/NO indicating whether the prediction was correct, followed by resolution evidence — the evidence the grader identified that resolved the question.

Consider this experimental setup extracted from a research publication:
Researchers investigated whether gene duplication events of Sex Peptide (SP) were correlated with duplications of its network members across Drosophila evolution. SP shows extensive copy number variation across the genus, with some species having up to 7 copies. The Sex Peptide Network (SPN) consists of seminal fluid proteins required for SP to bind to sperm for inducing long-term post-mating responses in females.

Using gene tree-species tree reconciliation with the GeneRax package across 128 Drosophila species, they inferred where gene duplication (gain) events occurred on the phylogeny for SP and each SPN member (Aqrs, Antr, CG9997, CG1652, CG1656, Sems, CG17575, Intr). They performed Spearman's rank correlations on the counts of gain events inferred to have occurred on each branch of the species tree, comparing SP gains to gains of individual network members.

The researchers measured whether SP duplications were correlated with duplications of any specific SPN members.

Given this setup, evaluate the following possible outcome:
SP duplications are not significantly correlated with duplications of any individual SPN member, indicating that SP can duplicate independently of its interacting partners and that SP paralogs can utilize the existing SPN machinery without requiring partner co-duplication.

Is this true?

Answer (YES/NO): NO